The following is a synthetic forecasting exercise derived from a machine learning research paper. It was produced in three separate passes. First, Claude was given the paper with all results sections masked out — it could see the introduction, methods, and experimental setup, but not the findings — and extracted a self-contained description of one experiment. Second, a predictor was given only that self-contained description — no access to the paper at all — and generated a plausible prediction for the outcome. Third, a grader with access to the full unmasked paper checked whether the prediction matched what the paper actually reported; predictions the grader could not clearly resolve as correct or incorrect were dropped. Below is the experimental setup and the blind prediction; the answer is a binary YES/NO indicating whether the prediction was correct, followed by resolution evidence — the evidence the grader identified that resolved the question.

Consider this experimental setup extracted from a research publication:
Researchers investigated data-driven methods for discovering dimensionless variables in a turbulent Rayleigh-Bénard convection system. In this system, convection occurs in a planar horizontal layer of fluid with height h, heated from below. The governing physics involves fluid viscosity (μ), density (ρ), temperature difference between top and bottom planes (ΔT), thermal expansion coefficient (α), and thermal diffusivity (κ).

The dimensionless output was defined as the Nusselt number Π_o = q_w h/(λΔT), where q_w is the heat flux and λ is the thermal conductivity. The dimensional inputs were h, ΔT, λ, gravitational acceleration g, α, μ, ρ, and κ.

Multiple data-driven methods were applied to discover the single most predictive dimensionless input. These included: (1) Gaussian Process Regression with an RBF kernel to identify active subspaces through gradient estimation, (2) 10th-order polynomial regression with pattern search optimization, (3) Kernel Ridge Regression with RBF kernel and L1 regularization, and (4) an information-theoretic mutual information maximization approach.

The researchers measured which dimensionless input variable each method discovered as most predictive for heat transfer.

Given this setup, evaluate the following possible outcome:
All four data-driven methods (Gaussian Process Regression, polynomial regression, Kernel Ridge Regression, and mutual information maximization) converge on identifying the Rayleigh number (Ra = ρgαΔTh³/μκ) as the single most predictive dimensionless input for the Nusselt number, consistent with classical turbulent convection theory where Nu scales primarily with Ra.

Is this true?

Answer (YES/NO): NO